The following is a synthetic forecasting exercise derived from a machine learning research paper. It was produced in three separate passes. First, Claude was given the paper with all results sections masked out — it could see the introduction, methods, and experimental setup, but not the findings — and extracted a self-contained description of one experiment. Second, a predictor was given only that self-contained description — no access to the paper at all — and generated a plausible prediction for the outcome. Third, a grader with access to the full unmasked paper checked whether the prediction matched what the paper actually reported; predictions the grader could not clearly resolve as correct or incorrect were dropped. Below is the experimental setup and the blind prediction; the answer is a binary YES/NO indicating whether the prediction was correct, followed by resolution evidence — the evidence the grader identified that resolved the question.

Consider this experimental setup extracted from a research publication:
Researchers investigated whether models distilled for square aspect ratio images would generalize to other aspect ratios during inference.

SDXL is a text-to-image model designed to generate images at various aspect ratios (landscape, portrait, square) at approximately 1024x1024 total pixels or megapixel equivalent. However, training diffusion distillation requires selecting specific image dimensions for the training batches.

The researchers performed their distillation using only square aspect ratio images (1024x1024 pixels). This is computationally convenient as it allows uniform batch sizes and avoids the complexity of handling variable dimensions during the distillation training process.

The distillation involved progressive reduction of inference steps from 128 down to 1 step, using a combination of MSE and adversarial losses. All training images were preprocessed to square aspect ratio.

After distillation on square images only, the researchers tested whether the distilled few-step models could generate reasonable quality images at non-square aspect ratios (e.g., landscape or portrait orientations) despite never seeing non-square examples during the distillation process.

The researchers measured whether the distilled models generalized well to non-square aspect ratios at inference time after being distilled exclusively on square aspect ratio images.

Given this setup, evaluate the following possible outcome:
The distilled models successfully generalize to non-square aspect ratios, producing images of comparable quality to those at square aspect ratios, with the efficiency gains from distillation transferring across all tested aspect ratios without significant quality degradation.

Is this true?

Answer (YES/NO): NO